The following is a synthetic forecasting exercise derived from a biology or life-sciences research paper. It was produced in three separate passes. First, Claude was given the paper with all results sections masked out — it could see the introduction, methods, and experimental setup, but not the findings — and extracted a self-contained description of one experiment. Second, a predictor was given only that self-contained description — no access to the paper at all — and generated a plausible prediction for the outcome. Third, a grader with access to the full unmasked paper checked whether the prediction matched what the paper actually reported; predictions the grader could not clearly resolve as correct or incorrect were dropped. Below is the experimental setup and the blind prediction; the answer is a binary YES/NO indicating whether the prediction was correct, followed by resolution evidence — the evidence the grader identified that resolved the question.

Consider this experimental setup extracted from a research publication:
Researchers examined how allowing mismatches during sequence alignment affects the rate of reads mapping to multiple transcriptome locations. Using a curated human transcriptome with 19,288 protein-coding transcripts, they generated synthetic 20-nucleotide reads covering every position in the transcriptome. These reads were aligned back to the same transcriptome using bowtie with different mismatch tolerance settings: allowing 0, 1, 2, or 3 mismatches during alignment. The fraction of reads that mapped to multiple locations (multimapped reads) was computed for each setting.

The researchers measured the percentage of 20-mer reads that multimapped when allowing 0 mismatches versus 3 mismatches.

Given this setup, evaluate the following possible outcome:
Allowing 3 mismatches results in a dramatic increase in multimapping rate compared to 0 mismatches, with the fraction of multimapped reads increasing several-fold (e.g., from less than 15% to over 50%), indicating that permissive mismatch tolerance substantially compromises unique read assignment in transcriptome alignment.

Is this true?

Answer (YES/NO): YES